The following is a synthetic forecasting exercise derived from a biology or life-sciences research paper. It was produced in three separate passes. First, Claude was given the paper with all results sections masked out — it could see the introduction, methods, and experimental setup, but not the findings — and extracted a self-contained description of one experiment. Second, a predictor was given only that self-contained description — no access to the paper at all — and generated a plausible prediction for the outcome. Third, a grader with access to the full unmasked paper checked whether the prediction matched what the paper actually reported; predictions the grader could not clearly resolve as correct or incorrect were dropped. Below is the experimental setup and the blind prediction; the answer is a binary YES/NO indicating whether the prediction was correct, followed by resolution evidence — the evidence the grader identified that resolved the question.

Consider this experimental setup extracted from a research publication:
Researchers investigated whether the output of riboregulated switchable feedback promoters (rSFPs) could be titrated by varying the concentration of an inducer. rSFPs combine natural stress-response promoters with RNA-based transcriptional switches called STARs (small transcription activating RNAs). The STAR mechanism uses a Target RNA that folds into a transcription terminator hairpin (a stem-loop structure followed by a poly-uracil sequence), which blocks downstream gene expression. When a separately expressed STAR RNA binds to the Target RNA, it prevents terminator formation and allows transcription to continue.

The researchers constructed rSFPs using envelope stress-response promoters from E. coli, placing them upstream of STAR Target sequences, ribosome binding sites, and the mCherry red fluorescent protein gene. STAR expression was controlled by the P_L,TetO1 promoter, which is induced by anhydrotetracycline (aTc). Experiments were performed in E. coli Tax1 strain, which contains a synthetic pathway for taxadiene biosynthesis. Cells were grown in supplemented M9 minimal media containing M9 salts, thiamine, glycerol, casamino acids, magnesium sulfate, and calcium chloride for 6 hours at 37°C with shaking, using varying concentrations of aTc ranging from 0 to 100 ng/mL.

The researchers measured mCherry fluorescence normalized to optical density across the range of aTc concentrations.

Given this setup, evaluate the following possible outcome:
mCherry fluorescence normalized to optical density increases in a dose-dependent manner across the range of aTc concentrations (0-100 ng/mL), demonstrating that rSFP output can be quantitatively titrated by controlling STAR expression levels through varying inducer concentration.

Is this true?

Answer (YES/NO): YES